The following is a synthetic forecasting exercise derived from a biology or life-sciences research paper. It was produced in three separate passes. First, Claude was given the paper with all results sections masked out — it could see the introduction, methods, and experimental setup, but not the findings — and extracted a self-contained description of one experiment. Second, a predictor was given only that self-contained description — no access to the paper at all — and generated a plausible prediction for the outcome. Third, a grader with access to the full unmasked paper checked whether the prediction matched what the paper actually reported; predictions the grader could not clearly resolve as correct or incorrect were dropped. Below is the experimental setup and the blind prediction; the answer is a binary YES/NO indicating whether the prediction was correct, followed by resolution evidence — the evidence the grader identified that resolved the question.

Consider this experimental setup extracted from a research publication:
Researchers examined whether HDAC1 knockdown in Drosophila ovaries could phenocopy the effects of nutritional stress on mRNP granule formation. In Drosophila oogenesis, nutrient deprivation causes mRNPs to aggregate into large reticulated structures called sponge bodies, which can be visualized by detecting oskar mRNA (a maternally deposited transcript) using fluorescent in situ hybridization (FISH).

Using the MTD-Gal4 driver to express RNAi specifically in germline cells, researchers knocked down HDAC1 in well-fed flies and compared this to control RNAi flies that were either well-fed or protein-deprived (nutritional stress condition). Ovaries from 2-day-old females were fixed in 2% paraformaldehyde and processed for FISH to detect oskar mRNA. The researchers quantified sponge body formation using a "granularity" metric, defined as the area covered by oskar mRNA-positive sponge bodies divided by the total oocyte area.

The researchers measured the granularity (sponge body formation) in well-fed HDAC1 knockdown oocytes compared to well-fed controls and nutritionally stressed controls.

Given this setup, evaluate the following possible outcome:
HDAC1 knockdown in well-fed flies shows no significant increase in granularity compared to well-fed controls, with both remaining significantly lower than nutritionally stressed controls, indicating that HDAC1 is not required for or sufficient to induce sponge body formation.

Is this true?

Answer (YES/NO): NO